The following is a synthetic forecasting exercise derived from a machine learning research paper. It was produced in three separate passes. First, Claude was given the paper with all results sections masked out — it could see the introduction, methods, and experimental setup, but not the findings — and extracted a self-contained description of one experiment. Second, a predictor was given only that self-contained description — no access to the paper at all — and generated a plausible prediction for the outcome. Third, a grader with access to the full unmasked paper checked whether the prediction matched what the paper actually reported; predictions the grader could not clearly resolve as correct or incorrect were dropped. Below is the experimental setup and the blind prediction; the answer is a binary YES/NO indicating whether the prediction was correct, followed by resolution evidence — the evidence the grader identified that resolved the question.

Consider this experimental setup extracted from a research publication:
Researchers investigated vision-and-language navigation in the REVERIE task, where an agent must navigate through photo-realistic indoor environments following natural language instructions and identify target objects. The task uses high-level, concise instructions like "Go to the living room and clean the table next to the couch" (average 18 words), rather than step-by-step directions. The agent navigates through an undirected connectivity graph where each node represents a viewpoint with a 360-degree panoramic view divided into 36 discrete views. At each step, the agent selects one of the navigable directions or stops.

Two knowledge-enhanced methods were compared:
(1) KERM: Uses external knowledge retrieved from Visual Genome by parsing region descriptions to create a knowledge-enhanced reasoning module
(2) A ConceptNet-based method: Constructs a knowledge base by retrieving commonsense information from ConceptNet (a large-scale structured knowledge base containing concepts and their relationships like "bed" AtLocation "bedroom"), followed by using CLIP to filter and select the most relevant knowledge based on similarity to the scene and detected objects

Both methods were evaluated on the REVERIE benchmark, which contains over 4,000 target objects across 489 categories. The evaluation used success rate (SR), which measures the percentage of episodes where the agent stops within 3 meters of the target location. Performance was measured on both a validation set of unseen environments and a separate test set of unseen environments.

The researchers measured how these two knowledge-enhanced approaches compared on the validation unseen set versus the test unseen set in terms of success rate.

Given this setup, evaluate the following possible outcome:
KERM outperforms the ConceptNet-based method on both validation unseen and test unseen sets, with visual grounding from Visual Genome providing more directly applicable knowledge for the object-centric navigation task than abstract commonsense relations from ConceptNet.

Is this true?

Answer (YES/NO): NO